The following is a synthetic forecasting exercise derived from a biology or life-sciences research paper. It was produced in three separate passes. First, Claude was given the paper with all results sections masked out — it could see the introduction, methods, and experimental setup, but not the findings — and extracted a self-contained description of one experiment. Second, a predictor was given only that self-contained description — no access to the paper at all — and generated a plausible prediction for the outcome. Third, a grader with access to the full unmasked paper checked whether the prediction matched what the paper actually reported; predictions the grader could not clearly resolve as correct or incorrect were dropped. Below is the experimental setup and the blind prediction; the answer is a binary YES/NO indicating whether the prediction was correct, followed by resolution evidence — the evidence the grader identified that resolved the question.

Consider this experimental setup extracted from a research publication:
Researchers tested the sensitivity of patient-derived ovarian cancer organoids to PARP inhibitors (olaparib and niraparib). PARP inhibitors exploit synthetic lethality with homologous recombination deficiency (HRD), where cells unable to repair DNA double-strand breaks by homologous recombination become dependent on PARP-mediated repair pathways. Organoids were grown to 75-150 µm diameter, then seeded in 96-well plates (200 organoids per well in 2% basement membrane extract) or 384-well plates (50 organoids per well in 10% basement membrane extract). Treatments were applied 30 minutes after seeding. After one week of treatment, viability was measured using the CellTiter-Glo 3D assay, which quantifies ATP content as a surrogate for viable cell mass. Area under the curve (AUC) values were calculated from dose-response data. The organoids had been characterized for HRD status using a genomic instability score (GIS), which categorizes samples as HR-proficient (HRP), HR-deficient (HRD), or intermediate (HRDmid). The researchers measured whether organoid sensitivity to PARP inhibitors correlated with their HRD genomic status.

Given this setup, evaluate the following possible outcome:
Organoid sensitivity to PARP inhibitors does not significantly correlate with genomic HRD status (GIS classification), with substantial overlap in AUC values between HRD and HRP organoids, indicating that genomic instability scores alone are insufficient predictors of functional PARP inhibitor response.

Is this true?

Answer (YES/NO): YES